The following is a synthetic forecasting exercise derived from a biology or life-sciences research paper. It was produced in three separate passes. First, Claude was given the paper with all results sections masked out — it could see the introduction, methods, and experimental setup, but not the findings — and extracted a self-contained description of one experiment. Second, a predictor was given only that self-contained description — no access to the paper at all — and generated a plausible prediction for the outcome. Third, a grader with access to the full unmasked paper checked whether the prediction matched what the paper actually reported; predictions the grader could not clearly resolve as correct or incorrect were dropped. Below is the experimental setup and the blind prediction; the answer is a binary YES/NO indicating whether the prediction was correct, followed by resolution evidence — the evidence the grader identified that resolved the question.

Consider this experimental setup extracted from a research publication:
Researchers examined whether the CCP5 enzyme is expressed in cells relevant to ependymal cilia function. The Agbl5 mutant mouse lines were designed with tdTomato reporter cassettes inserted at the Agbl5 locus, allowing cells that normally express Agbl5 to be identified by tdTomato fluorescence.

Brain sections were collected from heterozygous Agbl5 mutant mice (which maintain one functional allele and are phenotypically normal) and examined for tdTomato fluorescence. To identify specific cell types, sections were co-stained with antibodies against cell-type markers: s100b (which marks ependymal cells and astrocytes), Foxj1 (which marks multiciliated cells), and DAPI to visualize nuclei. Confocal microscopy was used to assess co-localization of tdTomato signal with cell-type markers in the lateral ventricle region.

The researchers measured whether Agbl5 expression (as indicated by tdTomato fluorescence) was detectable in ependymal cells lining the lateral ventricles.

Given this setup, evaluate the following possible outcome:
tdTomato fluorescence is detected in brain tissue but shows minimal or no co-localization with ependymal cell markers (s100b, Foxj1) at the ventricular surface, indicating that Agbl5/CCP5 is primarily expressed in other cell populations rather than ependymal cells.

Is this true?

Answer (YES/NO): NO